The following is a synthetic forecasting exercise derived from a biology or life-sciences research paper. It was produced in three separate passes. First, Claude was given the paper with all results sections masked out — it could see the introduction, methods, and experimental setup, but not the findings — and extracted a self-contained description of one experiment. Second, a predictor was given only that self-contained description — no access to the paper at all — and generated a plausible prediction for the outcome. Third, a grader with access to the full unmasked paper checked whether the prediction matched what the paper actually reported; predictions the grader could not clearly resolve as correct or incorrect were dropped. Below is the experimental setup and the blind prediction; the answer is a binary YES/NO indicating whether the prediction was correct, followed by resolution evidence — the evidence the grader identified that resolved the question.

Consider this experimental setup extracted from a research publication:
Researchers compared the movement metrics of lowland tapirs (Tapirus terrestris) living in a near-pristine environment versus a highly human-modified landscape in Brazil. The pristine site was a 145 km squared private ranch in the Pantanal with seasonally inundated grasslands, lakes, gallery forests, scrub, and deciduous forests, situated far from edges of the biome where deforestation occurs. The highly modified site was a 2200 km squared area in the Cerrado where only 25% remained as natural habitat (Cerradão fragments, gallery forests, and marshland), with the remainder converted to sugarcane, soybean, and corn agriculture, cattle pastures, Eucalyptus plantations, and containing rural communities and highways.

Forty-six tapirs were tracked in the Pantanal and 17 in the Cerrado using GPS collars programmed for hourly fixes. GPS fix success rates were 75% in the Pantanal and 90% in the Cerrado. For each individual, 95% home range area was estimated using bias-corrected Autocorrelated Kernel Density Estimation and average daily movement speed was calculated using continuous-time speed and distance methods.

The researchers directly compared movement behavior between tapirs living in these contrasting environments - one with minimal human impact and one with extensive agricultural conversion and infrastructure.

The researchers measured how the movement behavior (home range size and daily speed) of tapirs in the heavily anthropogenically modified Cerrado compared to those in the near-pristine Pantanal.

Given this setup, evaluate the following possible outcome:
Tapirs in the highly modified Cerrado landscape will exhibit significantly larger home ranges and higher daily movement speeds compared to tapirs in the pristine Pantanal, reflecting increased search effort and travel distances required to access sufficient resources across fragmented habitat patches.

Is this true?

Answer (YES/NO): NO